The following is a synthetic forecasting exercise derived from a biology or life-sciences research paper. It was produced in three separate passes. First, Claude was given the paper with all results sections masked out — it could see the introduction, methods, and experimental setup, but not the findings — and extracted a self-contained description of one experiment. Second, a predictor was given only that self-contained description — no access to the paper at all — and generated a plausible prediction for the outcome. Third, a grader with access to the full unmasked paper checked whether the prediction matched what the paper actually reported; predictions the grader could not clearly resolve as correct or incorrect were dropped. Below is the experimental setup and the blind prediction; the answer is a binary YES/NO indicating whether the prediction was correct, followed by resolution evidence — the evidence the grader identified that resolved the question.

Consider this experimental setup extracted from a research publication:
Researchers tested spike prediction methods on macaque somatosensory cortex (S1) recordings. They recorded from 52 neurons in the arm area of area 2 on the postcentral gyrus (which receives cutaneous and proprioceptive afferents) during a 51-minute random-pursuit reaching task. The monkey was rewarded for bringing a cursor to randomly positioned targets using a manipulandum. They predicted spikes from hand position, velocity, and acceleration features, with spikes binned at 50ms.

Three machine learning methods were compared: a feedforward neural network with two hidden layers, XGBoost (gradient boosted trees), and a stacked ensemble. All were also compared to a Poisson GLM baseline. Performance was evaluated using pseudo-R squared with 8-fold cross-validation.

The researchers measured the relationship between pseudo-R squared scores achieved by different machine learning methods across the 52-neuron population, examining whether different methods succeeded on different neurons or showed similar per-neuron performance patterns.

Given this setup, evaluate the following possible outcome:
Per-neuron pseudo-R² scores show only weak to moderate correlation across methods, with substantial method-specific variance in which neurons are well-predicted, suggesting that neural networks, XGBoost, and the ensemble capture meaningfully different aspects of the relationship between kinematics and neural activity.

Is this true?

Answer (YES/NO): NO